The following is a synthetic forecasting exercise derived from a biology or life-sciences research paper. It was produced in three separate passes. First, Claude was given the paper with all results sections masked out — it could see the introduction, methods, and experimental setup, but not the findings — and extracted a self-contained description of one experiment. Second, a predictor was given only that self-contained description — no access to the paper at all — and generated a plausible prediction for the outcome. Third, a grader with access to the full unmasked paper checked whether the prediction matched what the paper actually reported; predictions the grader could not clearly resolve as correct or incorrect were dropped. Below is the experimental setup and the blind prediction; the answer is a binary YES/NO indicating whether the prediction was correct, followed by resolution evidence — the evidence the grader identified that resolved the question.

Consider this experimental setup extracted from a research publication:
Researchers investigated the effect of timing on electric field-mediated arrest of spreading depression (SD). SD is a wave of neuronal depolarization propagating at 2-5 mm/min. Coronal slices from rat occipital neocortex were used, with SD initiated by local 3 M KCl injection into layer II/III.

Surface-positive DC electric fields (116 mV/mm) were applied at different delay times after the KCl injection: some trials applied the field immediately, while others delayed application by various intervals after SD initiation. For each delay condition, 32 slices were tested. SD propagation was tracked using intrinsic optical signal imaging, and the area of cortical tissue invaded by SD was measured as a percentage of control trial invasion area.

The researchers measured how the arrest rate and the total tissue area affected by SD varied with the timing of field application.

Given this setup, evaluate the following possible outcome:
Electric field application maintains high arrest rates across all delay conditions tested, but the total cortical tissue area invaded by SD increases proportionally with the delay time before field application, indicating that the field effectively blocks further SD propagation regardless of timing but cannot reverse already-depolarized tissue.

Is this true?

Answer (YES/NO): NO